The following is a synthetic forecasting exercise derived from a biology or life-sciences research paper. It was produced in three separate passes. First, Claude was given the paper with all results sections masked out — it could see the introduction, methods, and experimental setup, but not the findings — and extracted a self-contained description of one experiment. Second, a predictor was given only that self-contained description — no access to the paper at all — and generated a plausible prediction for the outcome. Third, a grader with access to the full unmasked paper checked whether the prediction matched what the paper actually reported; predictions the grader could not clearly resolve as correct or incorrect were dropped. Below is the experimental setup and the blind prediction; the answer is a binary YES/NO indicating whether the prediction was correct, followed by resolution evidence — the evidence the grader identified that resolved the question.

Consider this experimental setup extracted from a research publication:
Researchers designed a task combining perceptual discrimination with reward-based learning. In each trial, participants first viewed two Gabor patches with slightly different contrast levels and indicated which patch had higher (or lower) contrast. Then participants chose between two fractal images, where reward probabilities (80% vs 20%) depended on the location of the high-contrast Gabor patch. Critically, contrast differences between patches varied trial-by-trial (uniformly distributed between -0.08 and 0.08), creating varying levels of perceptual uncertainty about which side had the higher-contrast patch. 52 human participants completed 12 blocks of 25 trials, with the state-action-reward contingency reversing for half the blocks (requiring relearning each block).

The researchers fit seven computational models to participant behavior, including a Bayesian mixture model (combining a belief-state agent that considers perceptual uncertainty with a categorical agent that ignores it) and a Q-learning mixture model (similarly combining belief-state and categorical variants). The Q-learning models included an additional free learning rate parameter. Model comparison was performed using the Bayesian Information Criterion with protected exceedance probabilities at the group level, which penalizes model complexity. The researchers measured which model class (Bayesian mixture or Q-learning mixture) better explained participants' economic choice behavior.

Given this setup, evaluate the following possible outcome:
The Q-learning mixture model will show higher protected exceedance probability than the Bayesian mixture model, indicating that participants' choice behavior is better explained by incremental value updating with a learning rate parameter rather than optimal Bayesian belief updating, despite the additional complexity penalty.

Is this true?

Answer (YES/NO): NO